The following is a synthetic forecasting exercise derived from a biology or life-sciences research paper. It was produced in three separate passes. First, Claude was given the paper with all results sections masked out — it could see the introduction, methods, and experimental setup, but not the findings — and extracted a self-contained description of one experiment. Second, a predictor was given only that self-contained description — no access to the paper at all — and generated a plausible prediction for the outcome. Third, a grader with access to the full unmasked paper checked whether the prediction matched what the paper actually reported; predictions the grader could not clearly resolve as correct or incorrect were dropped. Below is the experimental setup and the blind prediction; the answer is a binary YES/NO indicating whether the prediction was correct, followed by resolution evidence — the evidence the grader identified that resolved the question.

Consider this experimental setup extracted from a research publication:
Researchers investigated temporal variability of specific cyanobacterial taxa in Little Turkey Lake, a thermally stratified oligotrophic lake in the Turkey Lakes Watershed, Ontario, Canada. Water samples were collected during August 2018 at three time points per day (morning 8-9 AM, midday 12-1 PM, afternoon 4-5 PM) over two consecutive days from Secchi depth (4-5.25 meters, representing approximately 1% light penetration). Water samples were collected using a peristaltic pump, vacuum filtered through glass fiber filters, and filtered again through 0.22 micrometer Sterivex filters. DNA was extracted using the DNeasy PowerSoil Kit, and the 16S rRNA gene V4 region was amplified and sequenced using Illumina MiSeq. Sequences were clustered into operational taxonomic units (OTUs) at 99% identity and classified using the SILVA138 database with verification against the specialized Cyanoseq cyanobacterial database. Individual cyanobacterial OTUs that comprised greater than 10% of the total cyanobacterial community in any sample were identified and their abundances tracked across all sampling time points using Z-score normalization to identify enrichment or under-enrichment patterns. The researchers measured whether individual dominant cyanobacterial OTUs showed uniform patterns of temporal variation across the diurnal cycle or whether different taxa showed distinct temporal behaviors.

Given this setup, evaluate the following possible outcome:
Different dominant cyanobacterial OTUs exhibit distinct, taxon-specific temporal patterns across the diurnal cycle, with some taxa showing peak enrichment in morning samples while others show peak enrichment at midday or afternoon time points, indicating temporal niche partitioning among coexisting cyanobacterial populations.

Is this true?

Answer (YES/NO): NO